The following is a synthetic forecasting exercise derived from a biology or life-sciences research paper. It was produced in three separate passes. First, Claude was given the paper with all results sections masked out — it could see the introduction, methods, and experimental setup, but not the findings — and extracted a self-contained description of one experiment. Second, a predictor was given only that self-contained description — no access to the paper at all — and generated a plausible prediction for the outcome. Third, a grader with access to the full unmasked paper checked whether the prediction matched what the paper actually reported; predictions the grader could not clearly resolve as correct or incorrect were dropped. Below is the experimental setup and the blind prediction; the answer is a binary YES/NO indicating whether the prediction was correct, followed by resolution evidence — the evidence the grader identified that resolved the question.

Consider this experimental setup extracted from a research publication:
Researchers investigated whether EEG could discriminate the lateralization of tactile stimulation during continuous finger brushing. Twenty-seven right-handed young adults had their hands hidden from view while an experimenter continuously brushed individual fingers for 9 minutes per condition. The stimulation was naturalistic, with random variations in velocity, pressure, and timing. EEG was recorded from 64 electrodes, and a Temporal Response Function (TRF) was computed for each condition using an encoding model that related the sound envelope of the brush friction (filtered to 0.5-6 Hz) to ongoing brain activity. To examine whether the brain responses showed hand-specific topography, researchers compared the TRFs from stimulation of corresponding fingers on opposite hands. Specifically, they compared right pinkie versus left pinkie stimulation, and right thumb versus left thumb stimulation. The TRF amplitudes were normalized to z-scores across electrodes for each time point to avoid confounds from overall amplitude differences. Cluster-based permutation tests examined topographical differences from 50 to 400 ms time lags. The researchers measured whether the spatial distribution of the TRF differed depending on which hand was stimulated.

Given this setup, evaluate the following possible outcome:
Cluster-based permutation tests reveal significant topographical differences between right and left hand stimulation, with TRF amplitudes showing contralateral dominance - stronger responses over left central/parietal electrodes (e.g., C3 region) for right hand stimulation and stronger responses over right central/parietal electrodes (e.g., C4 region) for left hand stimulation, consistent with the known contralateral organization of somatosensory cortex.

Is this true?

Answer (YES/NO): YES